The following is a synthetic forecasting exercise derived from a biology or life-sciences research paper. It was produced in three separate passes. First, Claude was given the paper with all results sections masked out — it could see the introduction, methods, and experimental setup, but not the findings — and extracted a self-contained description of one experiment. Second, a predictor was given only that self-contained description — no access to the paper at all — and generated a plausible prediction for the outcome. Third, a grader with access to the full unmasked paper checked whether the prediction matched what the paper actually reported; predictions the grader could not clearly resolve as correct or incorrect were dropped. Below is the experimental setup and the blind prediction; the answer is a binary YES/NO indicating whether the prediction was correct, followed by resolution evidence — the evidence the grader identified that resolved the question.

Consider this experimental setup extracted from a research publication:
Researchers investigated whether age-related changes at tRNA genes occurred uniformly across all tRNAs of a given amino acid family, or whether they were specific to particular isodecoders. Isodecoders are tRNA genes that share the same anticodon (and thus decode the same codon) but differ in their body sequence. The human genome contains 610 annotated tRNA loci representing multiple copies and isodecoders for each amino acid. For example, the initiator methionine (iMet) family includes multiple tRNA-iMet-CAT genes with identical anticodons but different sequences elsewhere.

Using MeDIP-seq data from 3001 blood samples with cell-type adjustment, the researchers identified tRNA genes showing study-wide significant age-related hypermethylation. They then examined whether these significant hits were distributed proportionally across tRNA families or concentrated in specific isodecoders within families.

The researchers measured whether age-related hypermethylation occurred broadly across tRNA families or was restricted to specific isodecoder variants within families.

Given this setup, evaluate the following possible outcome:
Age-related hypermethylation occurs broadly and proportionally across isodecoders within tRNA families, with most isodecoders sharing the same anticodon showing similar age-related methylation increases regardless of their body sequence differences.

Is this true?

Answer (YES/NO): NO